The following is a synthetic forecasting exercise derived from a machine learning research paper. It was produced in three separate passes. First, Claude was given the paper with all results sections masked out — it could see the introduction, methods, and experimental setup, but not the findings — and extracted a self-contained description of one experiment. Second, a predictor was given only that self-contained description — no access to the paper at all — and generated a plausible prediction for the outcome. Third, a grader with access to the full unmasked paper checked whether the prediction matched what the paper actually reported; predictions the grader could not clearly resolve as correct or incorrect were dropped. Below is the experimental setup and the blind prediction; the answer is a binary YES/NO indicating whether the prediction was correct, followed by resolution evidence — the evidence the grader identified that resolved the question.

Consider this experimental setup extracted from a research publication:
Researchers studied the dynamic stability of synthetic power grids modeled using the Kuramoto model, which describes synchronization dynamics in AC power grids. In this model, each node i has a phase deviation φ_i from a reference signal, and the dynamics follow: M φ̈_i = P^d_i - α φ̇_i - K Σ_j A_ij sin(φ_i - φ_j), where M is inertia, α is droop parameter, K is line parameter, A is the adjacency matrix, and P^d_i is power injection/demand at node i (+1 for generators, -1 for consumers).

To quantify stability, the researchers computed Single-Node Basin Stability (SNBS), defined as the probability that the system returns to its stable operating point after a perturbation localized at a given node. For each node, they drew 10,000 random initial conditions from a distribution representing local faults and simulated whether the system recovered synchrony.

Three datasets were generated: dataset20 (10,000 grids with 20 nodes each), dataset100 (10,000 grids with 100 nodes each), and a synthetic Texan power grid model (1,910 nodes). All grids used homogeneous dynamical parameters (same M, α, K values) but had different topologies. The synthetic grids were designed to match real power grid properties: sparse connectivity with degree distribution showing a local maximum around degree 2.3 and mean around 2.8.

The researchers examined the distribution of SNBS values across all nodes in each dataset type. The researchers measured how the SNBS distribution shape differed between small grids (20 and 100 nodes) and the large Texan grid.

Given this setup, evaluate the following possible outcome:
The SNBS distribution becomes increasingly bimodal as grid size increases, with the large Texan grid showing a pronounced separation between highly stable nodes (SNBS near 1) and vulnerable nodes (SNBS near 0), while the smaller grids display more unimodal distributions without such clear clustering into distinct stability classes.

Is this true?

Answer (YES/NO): NO